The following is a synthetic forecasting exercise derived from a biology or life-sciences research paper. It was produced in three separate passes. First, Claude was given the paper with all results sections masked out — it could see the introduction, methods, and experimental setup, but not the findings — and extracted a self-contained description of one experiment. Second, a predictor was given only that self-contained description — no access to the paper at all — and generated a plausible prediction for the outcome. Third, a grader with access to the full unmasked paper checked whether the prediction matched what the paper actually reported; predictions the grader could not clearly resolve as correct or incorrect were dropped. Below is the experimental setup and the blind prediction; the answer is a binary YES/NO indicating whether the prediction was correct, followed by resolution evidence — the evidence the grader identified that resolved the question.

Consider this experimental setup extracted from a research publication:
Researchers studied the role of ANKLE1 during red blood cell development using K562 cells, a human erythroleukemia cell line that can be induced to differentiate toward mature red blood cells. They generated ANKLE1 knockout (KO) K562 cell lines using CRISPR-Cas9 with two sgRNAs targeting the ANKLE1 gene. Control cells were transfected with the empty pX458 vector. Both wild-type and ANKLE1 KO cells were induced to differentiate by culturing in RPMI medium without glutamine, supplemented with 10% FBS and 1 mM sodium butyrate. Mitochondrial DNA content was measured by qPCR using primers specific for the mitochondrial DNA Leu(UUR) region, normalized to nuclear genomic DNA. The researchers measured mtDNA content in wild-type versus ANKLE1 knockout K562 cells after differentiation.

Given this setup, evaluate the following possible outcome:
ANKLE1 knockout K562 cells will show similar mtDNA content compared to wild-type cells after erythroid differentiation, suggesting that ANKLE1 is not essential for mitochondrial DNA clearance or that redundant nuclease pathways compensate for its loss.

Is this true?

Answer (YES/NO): NO